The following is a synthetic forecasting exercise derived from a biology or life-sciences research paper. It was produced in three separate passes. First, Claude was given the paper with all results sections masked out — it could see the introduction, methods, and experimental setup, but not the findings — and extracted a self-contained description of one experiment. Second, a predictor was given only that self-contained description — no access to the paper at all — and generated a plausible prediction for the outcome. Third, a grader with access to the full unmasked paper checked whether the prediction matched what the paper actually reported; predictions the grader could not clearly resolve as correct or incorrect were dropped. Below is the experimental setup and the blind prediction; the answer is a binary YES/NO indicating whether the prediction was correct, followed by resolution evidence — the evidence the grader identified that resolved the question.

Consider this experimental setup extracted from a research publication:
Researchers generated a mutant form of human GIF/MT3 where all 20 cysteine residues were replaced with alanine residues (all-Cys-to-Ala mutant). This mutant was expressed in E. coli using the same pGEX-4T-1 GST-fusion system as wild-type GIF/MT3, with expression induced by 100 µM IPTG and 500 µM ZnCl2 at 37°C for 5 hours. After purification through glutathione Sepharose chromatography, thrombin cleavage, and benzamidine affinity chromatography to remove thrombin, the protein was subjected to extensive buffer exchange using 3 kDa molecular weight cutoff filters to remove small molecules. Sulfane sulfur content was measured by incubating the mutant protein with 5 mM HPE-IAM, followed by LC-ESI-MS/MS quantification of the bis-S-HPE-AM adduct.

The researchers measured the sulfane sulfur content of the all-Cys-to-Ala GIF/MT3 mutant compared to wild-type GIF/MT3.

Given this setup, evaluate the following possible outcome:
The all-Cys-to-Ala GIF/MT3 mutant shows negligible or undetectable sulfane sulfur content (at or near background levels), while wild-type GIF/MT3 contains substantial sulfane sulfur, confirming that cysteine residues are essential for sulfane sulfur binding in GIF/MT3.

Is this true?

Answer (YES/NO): YES